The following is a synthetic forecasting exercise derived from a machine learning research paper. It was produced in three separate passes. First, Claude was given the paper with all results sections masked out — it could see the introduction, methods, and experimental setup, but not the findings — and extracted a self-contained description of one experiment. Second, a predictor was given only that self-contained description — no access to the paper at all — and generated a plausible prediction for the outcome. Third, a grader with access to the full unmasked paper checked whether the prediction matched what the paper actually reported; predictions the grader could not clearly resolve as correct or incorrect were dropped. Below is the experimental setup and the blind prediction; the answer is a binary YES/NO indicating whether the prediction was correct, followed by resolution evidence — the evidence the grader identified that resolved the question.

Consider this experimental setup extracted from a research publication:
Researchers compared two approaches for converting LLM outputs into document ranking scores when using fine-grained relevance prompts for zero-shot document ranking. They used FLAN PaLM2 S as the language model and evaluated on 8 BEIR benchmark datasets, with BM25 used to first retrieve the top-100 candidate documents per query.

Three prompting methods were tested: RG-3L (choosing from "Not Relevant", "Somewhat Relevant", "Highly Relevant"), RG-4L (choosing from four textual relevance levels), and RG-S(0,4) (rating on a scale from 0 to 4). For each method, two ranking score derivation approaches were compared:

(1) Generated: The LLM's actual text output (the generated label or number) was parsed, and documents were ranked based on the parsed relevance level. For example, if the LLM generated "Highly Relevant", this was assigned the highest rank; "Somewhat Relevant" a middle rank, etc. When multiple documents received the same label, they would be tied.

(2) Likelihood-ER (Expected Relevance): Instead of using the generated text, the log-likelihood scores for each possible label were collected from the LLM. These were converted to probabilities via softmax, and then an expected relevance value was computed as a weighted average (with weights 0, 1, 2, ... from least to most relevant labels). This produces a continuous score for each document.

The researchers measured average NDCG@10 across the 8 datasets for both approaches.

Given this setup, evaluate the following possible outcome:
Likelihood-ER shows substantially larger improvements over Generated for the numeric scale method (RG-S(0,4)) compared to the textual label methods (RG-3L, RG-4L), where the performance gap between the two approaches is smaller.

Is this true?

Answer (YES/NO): NO